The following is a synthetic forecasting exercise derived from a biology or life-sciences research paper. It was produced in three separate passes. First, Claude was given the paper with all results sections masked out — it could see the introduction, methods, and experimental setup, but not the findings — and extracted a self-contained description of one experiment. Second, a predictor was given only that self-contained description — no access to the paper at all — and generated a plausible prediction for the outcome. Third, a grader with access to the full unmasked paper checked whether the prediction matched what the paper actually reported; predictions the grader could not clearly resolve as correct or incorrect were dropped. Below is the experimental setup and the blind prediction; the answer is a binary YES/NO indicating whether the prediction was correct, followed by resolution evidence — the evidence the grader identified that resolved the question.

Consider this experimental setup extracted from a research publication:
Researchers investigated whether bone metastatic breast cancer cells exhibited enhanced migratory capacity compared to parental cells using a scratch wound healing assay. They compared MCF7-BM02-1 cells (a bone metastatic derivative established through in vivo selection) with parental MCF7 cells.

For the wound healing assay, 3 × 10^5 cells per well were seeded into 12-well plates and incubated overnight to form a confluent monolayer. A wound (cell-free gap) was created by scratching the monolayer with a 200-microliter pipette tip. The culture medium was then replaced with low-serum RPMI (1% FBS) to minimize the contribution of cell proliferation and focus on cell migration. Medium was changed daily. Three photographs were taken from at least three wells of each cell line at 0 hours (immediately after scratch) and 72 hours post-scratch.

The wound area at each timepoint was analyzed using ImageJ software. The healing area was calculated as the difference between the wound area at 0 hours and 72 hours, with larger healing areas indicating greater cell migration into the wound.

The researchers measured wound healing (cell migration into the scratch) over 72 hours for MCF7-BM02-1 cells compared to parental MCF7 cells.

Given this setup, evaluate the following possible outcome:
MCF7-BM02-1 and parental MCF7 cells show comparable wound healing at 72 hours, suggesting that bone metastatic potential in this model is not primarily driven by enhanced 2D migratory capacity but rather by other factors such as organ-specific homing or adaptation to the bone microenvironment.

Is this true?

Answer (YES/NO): NO